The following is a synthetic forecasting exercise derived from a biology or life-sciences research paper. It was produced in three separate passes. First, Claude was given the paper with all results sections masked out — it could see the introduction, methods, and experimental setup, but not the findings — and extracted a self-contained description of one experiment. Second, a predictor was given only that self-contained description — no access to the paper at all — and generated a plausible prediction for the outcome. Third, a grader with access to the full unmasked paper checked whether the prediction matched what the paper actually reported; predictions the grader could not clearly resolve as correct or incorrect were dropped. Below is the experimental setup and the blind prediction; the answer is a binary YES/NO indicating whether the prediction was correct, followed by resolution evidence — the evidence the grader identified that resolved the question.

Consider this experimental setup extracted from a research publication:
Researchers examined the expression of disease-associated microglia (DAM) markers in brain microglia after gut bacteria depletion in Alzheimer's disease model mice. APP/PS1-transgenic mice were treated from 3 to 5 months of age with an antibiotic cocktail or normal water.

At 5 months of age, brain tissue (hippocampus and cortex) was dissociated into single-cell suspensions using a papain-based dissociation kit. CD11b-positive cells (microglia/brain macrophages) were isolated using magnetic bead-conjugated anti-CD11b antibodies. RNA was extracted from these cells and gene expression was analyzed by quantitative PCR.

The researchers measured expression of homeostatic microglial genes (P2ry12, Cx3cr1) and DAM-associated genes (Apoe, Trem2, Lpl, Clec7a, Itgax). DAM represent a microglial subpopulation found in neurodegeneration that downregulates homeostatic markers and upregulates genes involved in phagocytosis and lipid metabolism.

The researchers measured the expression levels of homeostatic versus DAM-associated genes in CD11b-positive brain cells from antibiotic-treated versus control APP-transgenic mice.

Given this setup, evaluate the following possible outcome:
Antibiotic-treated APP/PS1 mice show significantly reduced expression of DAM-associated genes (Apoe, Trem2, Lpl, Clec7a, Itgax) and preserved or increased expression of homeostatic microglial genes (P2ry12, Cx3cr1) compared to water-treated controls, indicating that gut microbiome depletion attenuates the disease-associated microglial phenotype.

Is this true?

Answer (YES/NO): NO